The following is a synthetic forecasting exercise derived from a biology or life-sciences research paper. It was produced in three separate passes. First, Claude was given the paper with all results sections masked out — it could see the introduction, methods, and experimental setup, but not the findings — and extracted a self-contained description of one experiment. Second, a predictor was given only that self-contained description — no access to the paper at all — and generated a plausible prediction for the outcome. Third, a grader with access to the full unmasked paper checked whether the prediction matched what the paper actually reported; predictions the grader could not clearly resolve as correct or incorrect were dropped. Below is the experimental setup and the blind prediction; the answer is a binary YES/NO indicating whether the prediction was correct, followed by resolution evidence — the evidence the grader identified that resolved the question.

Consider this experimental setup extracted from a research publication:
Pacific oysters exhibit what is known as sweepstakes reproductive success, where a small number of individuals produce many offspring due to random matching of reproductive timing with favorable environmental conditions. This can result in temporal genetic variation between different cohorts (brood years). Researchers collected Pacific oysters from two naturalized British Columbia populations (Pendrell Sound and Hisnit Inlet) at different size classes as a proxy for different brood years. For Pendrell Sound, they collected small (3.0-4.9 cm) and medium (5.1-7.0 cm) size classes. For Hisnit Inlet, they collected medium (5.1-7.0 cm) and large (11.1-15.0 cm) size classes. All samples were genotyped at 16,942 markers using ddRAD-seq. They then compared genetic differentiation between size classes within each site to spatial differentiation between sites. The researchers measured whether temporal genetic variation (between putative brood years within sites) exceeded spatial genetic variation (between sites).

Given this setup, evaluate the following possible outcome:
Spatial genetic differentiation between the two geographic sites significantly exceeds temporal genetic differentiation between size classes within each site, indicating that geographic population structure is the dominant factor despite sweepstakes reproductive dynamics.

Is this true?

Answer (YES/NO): NO